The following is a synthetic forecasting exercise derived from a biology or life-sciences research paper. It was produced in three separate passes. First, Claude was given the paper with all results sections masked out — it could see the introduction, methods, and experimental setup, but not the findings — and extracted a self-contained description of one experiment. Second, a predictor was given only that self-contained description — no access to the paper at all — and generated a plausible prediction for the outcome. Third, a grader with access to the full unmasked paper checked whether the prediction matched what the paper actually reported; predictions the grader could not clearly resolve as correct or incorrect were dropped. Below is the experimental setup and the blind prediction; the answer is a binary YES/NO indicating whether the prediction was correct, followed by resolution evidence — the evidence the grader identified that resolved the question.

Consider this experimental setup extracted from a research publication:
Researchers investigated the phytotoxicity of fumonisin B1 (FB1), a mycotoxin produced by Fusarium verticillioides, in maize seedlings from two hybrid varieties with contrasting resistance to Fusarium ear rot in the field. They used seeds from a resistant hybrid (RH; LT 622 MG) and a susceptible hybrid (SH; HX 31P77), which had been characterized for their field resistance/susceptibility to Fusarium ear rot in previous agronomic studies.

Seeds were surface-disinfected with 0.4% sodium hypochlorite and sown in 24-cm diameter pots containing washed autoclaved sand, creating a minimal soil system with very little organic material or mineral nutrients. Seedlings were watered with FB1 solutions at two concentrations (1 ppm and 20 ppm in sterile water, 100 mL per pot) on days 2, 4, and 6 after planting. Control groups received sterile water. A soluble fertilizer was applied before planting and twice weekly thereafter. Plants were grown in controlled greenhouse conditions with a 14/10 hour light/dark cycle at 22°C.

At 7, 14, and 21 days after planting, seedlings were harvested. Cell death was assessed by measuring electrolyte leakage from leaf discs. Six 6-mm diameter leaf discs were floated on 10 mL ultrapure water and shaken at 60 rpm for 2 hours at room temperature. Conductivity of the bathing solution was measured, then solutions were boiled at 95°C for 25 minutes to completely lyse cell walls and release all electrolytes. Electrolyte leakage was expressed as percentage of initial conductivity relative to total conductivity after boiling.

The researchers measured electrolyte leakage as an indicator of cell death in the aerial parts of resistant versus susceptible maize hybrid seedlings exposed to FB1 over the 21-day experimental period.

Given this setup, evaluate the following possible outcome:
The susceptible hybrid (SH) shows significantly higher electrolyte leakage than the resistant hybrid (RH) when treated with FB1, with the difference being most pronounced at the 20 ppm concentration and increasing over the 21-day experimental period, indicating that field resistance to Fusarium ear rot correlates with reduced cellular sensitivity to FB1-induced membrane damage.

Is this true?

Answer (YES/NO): NO